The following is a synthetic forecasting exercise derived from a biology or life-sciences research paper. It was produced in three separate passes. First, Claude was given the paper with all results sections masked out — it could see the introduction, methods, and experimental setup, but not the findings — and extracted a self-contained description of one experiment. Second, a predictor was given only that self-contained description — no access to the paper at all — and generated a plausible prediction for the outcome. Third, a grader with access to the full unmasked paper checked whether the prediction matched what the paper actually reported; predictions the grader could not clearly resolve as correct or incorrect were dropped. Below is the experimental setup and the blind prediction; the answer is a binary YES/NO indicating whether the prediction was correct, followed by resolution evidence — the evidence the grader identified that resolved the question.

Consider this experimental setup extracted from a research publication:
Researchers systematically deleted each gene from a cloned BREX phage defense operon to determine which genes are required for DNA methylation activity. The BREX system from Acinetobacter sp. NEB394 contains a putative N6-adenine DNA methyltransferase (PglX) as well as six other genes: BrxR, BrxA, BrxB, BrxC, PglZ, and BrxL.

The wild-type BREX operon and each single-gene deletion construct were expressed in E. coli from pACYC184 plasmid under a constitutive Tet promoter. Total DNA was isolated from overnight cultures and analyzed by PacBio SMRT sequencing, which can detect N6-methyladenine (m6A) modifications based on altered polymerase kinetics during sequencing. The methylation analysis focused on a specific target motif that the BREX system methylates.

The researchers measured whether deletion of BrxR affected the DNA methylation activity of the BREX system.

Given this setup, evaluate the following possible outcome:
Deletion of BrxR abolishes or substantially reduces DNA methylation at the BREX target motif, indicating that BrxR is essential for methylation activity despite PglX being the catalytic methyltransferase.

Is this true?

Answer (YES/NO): NO